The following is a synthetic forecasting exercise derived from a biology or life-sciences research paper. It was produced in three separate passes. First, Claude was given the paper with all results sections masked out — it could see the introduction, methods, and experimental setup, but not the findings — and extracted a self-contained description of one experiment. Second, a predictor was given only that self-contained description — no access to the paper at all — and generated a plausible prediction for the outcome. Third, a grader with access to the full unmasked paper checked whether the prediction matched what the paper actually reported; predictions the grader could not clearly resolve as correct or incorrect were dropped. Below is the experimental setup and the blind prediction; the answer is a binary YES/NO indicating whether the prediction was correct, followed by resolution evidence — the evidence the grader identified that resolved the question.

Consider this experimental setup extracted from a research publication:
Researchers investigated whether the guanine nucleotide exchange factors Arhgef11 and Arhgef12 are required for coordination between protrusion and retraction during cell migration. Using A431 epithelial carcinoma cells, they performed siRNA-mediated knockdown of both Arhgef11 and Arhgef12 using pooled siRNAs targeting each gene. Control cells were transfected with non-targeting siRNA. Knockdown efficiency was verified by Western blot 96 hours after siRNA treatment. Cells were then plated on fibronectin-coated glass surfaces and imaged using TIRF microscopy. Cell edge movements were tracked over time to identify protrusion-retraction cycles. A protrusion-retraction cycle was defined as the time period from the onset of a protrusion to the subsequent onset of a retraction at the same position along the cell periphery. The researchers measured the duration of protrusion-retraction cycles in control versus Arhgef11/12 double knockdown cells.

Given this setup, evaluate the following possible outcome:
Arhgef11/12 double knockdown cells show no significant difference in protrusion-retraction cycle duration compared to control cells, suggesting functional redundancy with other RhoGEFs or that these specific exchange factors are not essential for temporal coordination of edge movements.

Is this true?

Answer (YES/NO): NO